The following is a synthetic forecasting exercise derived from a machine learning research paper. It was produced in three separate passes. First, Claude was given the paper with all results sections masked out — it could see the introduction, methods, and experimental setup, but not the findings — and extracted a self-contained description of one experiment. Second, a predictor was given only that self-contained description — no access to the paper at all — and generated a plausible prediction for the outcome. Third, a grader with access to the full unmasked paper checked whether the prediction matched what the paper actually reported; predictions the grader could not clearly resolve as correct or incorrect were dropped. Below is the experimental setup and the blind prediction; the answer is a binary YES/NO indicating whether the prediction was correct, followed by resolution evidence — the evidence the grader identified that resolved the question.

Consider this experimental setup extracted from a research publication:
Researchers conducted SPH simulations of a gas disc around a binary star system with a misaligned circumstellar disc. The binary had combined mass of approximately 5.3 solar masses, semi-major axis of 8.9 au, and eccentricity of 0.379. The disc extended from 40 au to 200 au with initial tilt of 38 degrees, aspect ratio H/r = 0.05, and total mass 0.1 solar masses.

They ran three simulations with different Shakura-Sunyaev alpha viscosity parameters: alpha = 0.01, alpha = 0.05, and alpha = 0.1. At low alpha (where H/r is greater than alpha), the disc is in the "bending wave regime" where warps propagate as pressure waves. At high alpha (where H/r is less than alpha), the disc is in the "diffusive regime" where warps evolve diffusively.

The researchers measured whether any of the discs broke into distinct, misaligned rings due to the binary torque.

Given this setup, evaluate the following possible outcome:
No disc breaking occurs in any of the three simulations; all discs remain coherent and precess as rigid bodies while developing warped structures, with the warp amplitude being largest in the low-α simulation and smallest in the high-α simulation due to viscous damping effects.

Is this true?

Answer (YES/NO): NO